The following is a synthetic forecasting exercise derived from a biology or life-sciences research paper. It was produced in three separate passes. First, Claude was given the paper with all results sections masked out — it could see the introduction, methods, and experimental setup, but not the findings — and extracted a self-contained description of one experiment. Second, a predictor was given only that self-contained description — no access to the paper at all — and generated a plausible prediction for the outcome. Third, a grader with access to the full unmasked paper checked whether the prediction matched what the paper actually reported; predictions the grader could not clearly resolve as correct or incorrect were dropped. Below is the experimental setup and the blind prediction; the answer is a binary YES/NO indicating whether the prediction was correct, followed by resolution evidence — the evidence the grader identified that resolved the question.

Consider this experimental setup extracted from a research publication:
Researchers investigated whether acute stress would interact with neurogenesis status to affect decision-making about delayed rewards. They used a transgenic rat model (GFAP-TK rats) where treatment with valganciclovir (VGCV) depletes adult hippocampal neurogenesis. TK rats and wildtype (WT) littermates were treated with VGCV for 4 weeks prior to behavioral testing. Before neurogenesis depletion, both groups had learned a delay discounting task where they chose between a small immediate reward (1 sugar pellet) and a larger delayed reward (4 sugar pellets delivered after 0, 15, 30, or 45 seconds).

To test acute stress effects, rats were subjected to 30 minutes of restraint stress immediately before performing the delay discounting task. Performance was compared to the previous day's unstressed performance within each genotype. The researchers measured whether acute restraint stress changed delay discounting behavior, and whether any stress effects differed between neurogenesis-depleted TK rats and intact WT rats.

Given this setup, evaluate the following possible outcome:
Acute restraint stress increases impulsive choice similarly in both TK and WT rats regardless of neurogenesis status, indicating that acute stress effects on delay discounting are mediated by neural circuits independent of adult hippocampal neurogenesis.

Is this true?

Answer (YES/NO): NO